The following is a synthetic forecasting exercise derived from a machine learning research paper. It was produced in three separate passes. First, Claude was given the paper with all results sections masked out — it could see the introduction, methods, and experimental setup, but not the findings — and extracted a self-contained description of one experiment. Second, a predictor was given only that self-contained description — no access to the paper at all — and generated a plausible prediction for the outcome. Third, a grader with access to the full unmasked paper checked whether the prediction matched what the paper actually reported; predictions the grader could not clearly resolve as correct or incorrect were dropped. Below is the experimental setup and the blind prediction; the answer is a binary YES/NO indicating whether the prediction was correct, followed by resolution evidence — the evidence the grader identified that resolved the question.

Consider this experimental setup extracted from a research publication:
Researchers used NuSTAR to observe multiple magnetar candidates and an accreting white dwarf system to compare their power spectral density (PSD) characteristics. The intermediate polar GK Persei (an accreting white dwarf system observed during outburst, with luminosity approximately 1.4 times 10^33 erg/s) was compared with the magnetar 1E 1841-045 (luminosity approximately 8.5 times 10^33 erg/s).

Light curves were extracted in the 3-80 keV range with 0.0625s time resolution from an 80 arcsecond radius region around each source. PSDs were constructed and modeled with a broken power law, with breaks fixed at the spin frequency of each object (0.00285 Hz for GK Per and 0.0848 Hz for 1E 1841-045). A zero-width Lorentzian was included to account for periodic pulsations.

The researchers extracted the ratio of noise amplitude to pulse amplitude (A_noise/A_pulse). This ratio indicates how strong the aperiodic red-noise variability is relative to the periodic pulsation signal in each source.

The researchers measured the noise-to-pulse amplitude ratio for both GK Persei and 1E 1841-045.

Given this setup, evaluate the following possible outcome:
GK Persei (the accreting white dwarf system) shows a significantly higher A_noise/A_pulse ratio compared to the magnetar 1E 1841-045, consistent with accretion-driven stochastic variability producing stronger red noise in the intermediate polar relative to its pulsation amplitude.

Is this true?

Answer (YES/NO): YES